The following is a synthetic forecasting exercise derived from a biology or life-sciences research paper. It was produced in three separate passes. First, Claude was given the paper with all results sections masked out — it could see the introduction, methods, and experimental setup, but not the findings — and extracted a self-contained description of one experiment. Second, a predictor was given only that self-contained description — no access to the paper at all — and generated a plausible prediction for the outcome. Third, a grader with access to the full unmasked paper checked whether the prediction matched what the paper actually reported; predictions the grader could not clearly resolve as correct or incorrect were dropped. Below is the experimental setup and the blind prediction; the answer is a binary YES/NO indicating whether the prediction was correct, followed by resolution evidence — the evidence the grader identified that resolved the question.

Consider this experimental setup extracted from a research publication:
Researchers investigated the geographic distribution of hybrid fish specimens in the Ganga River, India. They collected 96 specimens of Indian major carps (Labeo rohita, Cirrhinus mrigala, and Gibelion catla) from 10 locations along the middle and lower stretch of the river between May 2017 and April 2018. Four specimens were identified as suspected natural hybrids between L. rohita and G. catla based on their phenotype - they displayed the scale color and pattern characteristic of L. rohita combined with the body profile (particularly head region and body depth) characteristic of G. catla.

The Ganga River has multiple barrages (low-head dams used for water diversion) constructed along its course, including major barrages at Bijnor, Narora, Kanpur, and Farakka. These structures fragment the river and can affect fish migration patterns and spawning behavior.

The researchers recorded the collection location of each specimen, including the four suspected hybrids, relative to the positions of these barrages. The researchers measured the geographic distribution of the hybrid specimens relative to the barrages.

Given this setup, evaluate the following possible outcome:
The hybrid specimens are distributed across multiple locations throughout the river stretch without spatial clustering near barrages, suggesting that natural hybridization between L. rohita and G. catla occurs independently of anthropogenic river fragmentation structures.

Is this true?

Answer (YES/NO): NO